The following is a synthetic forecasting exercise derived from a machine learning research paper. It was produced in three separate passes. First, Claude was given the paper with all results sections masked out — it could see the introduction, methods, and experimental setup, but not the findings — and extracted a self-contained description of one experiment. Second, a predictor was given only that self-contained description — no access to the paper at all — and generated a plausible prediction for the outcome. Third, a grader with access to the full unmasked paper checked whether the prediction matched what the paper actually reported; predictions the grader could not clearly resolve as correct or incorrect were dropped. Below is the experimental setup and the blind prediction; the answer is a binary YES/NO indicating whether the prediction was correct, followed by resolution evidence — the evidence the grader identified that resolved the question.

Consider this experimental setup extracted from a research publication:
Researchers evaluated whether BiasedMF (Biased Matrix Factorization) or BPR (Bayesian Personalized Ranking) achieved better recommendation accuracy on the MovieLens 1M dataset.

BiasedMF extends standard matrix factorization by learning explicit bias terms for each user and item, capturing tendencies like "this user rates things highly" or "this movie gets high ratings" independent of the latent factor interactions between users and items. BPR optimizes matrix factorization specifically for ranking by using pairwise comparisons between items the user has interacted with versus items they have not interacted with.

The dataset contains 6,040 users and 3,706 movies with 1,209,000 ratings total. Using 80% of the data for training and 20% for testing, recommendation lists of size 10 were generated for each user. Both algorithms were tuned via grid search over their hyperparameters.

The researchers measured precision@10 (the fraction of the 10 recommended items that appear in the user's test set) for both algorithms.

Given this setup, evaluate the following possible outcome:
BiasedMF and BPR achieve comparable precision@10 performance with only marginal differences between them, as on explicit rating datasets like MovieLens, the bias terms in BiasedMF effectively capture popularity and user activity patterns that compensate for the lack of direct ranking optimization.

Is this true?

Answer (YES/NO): NO